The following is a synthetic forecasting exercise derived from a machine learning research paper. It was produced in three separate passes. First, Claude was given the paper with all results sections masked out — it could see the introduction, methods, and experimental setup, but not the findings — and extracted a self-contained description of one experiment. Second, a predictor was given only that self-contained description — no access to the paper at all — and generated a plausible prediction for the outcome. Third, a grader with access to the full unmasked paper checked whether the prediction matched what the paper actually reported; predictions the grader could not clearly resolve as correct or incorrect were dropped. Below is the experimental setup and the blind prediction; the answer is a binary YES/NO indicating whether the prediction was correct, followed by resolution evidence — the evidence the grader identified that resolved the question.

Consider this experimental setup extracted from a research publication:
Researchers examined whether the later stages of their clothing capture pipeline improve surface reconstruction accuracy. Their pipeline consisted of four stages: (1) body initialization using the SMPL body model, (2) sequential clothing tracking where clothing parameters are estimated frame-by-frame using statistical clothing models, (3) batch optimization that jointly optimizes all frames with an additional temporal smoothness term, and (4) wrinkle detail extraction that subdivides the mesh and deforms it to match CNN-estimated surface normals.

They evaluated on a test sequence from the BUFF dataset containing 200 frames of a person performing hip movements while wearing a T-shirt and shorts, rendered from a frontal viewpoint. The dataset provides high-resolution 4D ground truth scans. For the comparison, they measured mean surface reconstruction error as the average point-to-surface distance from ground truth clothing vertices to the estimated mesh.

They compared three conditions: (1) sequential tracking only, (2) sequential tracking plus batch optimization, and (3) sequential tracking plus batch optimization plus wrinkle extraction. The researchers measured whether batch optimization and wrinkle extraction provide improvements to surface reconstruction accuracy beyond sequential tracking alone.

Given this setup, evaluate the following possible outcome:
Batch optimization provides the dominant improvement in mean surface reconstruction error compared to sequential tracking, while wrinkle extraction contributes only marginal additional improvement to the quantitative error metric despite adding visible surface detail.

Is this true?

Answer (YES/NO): NO